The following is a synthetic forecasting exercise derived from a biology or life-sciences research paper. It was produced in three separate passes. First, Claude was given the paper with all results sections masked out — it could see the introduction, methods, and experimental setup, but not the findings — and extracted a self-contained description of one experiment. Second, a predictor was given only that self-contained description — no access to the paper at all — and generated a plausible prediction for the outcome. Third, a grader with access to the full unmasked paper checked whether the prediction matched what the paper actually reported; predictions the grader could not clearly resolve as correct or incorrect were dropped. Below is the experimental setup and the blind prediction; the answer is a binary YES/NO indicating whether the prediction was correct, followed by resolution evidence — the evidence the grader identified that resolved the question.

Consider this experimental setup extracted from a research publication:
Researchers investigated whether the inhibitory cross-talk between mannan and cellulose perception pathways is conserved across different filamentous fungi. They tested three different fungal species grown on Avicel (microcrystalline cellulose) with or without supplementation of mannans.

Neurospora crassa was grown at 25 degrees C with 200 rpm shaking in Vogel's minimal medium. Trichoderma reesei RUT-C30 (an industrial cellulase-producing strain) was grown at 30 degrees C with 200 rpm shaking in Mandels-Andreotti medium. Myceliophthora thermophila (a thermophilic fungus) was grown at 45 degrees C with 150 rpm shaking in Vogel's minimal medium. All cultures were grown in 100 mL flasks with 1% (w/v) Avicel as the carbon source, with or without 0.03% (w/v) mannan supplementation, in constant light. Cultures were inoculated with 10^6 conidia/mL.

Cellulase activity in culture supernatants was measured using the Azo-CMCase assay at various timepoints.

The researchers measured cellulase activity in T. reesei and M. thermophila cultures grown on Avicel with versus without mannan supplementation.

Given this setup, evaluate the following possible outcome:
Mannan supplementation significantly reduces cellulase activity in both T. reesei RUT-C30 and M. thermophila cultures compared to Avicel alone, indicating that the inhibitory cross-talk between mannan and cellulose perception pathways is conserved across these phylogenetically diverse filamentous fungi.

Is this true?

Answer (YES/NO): YES